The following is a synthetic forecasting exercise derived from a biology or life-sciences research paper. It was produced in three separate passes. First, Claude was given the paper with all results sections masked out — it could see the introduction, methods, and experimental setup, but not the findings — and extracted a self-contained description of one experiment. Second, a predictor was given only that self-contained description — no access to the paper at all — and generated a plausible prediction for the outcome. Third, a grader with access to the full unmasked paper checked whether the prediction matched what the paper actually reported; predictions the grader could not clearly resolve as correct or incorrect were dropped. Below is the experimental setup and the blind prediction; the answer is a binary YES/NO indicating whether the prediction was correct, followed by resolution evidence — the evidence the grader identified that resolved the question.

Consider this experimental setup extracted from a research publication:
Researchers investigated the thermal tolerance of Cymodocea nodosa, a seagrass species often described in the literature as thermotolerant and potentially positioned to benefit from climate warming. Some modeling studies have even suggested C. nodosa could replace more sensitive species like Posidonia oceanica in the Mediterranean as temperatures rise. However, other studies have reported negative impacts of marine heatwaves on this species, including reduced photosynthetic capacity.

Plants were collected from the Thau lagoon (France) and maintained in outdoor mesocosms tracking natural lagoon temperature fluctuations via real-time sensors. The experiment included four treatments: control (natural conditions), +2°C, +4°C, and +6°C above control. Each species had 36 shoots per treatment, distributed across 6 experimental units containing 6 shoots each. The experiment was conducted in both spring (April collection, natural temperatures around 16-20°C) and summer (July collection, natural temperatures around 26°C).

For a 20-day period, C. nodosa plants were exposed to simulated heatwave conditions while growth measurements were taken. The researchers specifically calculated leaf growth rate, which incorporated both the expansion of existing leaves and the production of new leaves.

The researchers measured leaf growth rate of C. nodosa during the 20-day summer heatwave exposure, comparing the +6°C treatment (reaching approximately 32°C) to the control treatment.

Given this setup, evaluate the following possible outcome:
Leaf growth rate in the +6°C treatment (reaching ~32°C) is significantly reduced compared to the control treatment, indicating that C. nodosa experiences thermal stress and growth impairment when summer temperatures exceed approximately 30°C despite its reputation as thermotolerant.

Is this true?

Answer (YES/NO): NO